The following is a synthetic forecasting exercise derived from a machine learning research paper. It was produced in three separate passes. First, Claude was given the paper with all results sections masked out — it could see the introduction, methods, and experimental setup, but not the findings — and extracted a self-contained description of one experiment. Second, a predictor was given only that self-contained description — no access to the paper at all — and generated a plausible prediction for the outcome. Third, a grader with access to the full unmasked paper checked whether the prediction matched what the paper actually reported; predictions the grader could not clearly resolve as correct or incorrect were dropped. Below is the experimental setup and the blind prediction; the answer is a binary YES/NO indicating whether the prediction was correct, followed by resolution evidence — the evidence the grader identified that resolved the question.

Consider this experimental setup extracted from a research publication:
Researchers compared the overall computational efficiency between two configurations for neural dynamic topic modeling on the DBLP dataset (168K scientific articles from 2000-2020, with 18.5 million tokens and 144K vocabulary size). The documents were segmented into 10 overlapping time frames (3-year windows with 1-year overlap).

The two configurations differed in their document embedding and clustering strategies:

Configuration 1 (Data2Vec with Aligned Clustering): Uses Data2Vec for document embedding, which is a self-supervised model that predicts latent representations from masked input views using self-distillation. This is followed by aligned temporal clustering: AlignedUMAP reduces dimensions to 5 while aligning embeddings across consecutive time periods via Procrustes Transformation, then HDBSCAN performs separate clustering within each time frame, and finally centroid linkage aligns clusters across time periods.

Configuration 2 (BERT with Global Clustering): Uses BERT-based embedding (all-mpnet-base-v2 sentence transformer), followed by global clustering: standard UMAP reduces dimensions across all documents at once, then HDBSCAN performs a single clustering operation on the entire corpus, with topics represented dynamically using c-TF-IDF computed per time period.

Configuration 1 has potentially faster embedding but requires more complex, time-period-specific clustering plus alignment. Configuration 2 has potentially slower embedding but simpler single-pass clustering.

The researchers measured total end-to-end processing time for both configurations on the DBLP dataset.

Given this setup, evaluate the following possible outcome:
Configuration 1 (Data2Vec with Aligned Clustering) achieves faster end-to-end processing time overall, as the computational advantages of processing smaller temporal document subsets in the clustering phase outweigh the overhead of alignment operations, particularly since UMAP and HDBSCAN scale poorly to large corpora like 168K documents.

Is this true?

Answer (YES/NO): NO